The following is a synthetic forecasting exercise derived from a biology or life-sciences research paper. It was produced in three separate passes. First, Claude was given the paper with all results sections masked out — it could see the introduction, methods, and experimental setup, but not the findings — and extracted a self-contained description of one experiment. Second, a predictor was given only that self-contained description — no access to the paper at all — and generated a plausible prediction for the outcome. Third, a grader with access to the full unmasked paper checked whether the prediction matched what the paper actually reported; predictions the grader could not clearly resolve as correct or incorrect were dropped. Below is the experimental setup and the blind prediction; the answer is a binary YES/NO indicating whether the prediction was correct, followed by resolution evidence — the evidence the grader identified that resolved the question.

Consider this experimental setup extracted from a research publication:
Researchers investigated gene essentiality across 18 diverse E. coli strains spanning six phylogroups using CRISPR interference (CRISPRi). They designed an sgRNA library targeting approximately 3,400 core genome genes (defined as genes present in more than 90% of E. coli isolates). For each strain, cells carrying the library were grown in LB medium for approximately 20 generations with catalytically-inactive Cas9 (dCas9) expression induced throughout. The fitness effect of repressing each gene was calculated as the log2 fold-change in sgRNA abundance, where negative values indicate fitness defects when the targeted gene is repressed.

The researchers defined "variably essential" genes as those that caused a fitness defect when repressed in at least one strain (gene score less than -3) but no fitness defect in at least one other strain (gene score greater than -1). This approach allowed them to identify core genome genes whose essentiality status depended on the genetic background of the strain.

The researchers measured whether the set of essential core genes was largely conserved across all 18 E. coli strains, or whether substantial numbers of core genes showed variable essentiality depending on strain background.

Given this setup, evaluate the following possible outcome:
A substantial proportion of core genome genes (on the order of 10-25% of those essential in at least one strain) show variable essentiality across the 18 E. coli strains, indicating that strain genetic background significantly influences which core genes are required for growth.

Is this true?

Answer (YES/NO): NO